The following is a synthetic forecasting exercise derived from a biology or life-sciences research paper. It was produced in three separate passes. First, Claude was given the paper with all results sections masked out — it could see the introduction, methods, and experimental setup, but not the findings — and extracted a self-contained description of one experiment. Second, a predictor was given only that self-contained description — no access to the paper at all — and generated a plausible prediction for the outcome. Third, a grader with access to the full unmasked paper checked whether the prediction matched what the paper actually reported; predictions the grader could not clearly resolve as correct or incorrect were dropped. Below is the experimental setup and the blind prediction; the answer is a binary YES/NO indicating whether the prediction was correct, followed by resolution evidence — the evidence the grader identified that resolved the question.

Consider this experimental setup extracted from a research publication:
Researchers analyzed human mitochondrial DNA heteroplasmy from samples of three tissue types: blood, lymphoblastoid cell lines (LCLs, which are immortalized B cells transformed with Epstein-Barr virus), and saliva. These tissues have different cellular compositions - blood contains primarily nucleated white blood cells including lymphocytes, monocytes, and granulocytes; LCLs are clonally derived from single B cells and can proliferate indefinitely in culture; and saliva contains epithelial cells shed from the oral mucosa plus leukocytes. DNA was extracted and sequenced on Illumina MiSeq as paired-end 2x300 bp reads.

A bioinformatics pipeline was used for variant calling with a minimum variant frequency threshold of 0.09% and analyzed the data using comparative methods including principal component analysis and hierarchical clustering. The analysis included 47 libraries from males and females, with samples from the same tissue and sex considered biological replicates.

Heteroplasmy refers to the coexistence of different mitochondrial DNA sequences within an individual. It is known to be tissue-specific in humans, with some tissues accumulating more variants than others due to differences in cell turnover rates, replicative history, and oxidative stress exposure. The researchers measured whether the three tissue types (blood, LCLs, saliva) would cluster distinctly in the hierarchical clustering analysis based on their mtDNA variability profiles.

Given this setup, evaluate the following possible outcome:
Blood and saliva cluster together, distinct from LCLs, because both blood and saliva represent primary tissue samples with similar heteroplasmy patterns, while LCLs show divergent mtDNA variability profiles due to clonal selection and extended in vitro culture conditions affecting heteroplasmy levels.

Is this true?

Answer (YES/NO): NO